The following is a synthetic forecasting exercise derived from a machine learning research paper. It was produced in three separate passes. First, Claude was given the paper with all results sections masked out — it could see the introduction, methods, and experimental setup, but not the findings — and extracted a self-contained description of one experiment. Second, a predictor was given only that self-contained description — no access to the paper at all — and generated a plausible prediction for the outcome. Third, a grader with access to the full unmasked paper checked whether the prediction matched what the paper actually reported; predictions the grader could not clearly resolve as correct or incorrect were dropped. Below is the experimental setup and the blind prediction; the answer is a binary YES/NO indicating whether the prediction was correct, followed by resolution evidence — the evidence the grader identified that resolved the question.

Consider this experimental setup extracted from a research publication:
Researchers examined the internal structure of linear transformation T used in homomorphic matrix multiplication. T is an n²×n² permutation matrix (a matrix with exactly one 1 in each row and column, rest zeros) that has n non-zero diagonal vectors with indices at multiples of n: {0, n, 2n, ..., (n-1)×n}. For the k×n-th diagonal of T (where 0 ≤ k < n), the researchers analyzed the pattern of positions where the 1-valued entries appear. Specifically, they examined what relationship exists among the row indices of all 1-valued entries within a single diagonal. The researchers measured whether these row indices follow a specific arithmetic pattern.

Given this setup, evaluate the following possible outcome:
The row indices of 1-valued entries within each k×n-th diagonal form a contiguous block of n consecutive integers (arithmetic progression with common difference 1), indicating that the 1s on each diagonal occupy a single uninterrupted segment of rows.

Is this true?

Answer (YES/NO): NO